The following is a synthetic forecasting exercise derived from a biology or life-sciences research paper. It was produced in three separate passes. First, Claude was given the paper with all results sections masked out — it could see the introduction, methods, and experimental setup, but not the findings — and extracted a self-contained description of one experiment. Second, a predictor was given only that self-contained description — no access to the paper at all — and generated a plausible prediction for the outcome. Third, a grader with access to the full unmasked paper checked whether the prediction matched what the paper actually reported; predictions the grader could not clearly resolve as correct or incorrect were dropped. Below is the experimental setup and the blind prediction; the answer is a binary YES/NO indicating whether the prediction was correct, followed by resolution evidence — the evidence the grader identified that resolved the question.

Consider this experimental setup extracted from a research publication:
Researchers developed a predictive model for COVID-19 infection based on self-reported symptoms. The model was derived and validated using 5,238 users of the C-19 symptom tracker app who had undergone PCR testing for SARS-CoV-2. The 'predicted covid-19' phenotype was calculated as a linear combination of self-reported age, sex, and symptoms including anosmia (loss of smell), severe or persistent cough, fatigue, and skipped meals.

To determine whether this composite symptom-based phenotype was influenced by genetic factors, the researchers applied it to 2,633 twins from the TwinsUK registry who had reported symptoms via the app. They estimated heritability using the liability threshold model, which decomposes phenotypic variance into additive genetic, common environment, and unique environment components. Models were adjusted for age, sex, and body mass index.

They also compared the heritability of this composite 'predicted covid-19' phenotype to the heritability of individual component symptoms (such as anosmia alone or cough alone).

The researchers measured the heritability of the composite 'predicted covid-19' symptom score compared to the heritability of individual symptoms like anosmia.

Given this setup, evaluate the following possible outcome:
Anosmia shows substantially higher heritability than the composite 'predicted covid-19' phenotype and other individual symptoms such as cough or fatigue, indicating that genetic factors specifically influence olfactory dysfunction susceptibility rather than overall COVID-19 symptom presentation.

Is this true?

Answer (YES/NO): NO